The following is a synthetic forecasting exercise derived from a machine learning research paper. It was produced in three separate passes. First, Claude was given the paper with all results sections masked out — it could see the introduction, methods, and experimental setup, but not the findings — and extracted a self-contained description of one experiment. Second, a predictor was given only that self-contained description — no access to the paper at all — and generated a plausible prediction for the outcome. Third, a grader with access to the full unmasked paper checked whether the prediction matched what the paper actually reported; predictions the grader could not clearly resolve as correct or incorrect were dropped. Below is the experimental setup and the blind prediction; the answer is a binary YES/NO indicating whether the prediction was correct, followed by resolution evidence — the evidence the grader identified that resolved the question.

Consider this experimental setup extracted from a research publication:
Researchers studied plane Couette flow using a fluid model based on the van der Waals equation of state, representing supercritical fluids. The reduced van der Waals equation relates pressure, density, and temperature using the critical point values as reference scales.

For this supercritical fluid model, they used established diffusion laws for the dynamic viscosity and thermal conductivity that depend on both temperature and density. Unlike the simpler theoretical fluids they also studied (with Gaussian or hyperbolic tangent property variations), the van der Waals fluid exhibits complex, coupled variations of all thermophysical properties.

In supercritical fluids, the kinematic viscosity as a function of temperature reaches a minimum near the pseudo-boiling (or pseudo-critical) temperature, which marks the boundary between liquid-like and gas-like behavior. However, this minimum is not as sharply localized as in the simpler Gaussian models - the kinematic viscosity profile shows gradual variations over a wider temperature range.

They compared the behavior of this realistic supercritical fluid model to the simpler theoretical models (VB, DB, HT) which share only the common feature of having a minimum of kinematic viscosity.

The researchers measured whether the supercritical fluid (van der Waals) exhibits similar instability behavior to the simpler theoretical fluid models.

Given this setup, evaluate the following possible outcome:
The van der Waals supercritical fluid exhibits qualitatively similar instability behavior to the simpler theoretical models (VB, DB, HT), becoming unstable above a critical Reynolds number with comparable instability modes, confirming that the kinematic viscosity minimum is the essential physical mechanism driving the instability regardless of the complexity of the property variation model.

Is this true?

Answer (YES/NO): NO